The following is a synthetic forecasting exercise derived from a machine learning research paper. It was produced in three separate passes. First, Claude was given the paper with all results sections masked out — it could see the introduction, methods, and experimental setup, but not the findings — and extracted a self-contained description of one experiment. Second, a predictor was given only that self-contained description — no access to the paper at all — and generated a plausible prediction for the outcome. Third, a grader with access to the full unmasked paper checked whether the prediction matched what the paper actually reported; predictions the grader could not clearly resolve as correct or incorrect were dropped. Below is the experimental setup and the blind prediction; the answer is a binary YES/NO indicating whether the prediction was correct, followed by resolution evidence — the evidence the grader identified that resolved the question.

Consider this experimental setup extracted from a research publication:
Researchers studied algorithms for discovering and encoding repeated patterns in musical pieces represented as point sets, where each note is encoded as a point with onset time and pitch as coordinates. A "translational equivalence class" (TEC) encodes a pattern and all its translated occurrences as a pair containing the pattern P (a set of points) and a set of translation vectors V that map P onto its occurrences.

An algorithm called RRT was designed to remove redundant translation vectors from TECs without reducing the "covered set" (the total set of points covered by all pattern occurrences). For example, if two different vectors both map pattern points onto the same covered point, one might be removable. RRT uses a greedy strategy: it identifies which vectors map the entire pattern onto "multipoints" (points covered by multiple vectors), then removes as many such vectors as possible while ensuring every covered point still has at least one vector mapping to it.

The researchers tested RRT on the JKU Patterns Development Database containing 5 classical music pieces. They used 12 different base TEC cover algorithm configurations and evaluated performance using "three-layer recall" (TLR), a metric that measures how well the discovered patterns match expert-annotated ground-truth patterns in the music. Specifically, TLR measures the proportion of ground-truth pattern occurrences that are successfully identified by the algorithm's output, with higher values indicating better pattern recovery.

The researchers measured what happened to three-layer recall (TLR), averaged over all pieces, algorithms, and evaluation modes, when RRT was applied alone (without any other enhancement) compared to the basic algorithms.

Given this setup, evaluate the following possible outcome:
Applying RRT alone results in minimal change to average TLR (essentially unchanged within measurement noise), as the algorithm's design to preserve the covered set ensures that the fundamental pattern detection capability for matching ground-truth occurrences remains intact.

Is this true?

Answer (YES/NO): NO